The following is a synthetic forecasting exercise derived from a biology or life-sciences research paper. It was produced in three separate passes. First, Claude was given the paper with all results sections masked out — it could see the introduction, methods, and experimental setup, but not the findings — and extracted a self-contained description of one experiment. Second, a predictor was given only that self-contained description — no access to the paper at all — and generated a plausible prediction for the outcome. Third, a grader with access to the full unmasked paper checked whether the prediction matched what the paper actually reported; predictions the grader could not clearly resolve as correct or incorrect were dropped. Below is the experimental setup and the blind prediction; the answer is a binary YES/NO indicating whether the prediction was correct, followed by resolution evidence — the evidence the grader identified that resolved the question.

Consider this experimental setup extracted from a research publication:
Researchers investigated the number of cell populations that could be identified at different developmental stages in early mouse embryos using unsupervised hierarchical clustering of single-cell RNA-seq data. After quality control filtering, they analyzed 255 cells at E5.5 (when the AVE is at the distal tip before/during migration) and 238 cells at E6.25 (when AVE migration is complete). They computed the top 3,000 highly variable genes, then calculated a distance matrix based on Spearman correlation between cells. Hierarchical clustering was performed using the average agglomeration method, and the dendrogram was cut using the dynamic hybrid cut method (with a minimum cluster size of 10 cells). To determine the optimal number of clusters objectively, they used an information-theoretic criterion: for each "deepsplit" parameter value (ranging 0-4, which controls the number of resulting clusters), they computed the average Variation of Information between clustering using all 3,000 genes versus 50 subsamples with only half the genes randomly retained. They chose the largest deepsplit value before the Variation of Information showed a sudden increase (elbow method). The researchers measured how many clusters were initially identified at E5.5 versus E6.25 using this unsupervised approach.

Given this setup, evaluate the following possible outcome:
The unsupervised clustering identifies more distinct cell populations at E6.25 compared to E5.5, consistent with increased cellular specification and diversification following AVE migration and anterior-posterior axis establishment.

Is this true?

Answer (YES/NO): NO